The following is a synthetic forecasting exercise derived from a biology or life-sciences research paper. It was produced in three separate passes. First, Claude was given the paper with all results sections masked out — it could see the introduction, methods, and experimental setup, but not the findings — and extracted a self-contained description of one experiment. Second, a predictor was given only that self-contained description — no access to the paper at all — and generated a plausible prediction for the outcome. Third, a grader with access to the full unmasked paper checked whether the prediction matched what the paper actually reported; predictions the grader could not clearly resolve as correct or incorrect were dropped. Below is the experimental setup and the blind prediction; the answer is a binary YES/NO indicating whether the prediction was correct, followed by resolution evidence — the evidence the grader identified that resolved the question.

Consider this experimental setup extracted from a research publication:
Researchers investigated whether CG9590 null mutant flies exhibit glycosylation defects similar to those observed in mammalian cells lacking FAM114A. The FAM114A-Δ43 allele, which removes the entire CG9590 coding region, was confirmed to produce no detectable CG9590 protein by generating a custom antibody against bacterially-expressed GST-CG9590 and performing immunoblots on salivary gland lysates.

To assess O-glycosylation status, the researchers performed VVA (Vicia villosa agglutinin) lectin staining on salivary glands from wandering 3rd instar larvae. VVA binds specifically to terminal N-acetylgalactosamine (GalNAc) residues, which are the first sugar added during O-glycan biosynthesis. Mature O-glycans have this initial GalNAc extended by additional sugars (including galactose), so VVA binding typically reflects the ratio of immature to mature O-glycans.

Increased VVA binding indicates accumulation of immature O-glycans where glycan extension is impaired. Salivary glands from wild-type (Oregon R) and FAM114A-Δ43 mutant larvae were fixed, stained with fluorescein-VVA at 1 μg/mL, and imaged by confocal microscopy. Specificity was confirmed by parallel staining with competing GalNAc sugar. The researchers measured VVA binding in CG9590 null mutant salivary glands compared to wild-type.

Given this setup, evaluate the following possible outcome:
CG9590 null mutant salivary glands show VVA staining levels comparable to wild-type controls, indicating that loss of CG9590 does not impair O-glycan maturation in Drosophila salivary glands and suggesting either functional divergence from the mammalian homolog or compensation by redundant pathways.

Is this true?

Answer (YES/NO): NO